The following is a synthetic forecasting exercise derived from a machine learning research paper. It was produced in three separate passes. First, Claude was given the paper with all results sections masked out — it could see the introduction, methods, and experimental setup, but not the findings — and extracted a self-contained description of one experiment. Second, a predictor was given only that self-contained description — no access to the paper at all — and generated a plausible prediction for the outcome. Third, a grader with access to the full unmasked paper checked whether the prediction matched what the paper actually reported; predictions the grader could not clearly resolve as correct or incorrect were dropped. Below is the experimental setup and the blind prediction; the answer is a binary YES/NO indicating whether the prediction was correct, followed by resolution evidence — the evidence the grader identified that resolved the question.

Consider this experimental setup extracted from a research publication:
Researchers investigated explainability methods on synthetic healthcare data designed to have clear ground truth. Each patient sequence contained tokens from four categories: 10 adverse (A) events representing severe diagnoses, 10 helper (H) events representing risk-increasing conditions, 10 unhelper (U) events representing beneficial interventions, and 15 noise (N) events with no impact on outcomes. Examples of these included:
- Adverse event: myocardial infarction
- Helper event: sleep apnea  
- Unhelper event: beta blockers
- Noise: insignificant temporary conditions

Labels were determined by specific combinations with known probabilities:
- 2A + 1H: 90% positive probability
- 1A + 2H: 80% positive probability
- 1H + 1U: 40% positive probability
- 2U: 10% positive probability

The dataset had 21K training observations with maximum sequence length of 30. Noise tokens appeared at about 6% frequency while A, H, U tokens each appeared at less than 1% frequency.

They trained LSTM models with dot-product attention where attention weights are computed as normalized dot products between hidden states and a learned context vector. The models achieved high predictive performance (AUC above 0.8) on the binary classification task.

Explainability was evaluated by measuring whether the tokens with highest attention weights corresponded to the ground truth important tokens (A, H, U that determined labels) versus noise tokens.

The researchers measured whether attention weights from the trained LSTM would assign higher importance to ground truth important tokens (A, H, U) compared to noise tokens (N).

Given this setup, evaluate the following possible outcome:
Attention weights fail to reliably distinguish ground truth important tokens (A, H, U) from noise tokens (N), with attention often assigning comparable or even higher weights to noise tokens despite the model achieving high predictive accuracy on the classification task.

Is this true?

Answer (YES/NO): YES